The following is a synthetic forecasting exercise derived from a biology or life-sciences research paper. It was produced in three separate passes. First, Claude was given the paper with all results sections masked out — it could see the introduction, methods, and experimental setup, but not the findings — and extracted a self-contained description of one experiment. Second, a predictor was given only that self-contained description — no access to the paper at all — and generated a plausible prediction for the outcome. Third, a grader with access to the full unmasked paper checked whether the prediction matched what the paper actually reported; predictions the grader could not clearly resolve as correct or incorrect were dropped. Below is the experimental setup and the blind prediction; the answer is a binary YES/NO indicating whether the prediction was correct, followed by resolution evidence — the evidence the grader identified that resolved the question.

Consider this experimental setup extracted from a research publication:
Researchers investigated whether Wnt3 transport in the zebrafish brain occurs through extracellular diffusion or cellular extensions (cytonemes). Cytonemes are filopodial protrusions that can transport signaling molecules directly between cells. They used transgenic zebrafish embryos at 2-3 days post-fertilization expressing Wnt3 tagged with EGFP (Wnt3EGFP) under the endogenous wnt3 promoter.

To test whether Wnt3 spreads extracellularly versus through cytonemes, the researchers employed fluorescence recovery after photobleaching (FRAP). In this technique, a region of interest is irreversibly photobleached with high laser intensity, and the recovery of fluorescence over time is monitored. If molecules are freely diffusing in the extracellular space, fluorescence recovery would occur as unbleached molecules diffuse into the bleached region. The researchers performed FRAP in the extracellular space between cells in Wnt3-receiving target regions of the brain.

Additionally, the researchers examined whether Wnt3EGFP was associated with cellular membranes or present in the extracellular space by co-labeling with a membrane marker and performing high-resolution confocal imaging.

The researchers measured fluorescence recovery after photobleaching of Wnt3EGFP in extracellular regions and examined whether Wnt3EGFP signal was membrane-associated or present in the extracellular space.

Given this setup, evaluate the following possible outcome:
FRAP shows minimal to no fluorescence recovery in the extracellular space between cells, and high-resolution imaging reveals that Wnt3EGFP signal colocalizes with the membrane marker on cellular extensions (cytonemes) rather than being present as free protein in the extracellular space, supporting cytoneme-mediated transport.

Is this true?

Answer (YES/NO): NO